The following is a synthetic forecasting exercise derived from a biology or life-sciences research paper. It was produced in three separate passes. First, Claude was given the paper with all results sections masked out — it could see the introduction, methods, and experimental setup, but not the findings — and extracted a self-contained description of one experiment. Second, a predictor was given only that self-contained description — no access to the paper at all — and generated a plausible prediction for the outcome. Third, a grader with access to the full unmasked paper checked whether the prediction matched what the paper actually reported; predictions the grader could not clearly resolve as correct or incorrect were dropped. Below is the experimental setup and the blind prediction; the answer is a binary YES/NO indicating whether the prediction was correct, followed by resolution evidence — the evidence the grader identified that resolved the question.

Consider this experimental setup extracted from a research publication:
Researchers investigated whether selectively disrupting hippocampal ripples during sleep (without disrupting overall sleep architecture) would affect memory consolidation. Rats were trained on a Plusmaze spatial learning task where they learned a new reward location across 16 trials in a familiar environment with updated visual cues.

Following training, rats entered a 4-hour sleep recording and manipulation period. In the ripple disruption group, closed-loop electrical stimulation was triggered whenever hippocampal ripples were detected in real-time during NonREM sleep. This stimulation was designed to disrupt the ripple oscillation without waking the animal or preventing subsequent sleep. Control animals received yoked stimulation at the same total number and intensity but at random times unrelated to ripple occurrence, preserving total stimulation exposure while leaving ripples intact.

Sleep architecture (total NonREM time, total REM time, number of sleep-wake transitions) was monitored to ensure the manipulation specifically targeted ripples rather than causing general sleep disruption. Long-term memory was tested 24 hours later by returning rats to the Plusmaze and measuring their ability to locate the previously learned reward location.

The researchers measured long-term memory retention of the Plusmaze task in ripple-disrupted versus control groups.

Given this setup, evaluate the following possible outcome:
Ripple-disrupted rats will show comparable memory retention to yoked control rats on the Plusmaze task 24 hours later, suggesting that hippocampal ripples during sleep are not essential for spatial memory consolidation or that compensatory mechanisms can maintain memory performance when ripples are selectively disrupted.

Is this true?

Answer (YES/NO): NO